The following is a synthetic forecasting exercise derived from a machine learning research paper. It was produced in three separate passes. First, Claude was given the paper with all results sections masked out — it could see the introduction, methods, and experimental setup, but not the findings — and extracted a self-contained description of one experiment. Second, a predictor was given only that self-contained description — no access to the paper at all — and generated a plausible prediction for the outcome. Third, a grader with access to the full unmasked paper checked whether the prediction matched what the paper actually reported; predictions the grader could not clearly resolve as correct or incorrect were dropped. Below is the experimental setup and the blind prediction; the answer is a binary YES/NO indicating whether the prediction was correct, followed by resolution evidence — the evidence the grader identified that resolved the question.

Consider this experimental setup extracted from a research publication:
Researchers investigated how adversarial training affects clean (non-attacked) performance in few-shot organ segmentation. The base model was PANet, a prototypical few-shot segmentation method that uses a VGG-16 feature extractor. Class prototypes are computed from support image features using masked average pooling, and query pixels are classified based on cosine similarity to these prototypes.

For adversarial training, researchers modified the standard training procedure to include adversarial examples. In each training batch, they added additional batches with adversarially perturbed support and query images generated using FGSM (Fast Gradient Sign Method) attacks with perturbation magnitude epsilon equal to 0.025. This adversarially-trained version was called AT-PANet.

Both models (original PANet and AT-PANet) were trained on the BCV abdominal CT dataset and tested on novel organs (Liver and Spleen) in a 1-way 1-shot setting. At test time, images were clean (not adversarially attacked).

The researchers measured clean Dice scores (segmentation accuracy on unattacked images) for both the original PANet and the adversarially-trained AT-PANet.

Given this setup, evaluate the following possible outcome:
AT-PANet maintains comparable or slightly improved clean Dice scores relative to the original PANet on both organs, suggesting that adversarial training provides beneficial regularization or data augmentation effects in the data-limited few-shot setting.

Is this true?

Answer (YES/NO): NO